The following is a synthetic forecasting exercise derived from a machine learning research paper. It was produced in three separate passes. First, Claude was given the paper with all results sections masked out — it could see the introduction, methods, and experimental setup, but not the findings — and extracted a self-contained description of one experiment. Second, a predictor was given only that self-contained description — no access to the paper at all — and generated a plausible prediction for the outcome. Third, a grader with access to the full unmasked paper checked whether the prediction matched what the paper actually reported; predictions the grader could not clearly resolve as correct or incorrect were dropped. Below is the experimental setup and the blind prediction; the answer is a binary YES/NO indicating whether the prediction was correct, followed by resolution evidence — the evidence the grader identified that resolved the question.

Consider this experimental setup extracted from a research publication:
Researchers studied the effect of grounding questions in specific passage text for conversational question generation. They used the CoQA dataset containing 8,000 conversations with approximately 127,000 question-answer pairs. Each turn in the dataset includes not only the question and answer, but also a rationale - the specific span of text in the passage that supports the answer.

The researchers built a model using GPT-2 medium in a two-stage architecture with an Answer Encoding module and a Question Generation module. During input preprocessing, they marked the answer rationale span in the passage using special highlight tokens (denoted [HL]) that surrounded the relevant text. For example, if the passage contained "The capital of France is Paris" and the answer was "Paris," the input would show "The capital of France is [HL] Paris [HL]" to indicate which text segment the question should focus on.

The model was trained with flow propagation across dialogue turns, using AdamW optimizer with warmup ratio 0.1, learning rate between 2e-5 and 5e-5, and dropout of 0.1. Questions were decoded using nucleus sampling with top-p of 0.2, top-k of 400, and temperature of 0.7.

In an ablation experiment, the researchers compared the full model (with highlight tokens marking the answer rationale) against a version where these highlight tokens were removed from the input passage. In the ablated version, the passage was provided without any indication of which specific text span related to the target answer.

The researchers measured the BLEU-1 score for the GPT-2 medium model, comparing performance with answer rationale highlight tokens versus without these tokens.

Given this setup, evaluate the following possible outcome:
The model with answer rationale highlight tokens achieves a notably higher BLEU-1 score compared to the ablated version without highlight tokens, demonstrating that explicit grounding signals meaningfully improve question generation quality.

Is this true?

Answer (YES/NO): YES